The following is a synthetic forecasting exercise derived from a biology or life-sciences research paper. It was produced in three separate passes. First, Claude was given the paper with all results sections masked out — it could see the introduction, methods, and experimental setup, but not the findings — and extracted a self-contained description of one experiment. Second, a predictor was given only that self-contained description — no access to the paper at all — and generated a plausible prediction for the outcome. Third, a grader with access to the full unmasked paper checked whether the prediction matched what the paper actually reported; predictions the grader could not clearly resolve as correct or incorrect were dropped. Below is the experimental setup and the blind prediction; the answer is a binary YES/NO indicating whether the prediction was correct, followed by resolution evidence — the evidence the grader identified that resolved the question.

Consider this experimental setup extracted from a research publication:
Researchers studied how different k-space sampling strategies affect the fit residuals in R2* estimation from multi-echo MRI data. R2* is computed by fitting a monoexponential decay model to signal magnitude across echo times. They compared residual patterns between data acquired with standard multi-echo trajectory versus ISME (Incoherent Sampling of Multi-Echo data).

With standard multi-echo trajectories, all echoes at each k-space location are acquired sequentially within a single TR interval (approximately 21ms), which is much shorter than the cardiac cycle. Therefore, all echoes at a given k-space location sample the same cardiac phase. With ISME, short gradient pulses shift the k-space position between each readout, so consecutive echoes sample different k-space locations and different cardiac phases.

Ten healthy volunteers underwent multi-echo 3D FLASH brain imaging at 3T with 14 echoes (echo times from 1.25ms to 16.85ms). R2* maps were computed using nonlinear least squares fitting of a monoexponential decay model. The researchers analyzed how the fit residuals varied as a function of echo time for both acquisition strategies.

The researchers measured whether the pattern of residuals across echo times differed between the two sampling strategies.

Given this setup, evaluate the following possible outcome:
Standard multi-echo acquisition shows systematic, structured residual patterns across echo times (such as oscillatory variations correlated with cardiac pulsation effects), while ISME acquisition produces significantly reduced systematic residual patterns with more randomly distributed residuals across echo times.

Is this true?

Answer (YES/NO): NO